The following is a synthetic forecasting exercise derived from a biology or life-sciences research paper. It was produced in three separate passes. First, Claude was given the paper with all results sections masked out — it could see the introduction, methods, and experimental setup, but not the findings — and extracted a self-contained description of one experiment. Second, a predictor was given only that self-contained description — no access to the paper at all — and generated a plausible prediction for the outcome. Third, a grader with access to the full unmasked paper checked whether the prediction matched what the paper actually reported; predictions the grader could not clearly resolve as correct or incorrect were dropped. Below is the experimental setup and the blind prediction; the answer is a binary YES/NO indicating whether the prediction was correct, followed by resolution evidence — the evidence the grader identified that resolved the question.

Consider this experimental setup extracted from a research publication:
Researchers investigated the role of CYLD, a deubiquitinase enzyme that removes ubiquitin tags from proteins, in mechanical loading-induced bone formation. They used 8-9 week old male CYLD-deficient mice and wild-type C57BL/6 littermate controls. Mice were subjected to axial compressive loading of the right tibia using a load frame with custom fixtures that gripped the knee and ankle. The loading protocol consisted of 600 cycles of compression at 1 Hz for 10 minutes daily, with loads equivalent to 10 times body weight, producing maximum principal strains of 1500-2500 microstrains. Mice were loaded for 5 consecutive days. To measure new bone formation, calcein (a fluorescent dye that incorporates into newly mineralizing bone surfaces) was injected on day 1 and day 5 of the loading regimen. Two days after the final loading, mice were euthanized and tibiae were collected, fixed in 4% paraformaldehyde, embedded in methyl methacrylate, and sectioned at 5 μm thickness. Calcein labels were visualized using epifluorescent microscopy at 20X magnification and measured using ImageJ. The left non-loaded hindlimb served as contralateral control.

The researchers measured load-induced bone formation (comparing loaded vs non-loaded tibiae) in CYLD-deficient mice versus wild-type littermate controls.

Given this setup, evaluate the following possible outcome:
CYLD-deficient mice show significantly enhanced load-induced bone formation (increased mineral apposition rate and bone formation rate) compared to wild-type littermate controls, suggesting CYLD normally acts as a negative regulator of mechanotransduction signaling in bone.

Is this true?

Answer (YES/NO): NO